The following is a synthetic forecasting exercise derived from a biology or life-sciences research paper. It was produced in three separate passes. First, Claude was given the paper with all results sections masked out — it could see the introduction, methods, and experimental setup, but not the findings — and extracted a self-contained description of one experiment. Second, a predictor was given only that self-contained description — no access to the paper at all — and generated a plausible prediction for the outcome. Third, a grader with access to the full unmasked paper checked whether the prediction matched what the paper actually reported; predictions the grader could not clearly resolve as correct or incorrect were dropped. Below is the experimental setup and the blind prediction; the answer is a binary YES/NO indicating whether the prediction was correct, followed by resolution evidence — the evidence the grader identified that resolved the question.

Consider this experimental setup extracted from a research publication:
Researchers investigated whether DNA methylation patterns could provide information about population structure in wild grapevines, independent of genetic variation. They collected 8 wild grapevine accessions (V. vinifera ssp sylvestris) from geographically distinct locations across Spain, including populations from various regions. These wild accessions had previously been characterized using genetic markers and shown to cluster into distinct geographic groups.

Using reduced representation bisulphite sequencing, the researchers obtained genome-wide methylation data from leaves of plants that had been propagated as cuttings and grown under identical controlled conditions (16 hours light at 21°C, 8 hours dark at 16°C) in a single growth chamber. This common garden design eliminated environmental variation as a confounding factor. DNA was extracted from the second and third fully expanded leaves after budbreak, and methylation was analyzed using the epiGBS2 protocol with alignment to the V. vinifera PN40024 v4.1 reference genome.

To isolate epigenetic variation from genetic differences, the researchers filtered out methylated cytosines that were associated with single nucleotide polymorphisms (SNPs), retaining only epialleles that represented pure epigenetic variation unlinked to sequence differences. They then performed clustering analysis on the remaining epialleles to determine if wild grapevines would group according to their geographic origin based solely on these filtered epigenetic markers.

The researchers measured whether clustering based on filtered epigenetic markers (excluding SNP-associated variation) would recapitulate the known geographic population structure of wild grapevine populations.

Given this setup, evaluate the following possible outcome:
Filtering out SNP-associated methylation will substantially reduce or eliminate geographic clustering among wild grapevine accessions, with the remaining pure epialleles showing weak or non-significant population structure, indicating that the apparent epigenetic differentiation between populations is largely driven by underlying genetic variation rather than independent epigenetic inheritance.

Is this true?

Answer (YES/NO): NO